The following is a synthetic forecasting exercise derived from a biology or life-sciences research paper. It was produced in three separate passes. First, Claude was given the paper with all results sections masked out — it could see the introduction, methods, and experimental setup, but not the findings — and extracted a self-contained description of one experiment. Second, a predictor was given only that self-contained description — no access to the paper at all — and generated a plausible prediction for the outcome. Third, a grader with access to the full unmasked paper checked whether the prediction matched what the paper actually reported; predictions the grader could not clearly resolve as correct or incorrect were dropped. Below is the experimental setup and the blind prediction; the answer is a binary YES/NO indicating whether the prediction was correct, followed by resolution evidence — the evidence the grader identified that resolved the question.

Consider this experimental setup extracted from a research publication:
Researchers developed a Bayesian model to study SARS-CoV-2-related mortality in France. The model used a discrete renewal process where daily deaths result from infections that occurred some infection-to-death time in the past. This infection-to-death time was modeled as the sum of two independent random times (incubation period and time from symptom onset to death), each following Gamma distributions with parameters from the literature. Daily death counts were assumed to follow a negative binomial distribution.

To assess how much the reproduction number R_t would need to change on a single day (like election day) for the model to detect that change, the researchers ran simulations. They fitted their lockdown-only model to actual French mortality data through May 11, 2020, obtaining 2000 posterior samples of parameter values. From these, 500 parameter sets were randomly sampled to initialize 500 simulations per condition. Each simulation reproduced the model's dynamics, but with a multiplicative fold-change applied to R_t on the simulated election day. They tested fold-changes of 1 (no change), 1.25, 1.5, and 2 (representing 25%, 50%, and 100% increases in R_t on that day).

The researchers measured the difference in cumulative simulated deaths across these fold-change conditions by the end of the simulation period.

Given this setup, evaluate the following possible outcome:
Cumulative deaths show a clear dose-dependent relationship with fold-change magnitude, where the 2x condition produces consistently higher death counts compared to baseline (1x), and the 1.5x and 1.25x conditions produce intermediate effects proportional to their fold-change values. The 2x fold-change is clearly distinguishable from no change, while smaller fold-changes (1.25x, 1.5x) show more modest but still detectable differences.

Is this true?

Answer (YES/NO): NO